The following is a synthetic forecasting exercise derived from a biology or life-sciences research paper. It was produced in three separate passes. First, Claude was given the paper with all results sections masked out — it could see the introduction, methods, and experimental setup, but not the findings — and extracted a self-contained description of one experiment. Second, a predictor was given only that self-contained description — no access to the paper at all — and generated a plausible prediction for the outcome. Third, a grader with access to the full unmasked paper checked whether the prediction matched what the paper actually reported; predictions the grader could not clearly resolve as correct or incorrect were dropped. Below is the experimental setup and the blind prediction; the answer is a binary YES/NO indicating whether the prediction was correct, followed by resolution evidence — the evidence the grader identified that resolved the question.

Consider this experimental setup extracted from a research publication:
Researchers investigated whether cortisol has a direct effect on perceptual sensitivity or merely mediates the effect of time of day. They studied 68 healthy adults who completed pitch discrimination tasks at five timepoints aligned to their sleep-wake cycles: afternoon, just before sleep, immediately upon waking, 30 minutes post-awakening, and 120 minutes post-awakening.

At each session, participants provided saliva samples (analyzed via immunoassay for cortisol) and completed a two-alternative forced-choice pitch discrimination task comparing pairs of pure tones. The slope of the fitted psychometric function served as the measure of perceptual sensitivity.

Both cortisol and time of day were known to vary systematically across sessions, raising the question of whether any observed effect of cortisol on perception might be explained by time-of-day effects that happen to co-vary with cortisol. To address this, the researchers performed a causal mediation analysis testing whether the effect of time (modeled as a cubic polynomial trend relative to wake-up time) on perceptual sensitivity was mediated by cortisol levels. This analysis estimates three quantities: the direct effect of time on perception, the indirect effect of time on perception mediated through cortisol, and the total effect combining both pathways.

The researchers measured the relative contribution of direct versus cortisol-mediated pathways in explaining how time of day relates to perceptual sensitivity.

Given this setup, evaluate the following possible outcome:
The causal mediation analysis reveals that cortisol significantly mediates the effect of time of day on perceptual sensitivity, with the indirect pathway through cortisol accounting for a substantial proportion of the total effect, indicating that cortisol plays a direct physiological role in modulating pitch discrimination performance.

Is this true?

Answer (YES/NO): NO